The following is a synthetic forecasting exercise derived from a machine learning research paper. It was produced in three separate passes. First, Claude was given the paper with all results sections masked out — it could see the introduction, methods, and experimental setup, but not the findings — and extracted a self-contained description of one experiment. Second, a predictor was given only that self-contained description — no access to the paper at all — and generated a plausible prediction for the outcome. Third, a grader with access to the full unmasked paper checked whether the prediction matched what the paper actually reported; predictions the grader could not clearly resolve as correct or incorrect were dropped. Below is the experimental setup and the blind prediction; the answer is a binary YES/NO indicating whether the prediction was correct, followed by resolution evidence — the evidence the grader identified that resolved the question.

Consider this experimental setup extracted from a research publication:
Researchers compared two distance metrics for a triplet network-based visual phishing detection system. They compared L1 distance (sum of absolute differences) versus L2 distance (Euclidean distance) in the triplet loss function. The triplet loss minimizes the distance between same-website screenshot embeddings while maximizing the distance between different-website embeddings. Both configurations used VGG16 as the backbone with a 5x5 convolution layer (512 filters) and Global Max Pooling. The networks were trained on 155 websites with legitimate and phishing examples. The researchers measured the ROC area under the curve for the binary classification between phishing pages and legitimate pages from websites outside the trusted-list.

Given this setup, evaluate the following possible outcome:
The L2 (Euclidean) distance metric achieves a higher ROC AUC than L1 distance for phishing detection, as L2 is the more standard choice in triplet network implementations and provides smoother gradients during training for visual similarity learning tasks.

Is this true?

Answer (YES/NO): YES